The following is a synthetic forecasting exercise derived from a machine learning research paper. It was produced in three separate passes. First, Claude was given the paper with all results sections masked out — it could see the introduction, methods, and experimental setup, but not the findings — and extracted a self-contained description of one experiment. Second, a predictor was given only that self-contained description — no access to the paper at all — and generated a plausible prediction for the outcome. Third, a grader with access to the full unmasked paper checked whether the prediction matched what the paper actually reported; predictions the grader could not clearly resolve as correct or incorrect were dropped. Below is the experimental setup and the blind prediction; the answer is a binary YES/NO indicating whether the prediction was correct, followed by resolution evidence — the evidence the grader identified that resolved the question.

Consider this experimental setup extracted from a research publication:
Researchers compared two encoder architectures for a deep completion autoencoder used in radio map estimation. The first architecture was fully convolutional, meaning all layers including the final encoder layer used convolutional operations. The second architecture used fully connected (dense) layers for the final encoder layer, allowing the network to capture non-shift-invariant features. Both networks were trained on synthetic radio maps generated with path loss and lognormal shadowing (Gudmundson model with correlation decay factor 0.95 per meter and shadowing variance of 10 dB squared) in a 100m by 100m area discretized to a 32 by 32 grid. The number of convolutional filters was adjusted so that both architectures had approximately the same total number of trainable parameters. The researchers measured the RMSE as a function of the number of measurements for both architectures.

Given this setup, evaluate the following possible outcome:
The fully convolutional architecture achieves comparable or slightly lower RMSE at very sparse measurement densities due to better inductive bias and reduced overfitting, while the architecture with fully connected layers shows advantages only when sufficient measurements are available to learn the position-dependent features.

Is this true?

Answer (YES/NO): NO